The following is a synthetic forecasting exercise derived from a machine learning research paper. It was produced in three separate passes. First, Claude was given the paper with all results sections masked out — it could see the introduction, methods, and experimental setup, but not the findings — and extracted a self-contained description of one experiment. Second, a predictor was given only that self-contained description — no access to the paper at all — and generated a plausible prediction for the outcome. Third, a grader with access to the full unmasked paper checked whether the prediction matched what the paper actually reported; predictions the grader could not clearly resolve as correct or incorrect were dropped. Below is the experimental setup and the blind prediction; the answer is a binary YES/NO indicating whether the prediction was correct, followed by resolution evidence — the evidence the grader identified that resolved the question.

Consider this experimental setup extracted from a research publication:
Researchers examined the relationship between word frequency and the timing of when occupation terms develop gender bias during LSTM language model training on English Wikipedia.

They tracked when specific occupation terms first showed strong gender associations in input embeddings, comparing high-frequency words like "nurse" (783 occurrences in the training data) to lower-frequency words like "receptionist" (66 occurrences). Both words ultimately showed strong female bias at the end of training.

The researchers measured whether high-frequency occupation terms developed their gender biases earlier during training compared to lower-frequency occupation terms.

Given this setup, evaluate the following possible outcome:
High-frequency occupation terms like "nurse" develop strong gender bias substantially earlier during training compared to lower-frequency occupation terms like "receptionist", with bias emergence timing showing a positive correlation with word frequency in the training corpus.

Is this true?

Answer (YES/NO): YES